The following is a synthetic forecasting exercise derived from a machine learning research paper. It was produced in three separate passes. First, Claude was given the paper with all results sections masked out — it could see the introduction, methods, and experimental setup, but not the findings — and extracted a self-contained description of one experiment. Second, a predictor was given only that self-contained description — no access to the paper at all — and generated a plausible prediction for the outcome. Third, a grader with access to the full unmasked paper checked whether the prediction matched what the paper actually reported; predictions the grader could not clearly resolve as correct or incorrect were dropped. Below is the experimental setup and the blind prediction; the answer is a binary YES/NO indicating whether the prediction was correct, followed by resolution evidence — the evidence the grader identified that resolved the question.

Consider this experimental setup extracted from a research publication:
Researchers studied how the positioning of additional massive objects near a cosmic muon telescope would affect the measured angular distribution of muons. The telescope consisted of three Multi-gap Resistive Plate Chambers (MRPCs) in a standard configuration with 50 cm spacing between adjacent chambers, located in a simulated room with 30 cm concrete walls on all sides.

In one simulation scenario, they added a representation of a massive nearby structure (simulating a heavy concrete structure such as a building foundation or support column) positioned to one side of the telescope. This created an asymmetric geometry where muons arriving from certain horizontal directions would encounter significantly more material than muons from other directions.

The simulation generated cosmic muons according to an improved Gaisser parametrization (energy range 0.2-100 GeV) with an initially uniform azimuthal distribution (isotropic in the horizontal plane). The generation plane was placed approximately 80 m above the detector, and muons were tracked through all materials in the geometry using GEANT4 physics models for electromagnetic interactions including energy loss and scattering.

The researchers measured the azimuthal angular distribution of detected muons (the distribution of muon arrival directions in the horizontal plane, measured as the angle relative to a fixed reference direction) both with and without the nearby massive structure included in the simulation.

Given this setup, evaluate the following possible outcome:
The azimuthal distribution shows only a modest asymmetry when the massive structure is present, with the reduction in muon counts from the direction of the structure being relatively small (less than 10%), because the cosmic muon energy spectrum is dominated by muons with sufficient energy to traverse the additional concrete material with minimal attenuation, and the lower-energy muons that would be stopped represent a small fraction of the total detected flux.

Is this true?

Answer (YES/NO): NO